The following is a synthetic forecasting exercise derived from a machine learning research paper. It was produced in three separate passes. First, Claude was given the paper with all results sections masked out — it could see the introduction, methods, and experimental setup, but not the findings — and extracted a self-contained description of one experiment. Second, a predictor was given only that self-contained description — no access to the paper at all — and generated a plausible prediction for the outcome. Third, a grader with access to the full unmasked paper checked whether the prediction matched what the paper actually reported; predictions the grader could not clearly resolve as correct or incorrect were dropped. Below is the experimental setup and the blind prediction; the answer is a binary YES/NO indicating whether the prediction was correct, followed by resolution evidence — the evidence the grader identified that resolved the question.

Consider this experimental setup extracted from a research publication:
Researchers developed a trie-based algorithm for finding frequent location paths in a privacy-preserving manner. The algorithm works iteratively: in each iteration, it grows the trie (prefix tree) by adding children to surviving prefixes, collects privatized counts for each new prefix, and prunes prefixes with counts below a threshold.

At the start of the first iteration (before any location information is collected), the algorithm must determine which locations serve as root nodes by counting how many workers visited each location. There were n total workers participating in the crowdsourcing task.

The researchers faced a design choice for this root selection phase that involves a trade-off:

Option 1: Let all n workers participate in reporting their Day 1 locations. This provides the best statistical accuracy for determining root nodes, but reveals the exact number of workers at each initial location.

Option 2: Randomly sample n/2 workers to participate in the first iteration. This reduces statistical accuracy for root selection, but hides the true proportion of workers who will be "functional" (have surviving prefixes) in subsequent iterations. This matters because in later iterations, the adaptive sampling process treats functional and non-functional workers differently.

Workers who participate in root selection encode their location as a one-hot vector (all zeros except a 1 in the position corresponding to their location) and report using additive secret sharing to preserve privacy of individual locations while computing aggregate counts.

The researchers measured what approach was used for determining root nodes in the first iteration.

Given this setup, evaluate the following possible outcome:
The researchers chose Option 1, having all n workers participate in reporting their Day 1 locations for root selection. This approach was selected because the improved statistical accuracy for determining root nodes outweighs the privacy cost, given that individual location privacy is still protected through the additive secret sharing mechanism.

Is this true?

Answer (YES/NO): NO